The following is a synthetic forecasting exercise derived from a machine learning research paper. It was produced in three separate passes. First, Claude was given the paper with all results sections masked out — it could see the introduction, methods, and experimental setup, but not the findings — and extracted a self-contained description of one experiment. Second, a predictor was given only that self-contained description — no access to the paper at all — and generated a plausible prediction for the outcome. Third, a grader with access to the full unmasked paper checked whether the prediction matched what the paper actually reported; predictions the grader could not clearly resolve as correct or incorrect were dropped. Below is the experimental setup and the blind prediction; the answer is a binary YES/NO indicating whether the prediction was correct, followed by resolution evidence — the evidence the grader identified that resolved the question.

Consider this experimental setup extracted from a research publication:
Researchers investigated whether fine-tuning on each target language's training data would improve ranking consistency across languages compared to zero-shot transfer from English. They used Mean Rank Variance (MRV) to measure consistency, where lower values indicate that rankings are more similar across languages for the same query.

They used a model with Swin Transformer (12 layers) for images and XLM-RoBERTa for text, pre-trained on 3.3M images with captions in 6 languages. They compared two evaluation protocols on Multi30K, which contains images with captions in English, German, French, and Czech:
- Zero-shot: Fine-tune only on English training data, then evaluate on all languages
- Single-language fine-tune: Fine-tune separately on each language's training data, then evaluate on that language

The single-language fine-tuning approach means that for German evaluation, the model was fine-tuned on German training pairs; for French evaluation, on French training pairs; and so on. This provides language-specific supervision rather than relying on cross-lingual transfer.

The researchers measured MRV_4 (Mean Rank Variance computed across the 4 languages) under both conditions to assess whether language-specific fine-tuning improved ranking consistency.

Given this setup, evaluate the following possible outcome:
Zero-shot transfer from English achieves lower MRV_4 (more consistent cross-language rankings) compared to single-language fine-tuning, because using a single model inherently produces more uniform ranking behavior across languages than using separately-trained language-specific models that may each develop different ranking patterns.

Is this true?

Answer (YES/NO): NO